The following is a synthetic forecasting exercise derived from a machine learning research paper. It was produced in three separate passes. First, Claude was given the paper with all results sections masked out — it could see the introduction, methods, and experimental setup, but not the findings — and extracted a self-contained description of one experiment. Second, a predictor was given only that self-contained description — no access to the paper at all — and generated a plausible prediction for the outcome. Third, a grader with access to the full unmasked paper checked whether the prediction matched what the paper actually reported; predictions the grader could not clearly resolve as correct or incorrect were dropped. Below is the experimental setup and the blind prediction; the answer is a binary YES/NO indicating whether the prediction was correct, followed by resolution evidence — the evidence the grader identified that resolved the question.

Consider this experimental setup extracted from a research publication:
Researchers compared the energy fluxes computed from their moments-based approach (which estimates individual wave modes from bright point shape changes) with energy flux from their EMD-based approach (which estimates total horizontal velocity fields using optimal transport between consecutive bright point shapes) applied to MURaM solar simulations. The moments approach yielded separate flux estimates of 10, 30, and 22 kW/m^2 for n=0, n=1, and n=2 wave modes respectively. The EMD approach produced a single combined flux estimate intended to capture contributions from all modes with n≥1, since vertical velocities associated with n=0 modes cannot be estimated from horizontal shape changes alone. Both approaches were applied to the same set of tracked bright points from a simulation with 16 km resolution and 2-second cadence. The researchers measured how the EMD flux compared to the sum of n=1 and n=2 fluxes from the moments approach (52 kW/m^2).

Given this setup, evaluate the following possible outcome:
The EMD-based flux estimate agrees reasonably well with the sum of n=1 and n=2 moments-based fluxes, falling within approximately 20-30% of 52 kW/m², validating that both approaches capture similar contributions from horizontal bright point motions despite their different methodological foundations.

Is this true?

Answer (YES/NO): NO